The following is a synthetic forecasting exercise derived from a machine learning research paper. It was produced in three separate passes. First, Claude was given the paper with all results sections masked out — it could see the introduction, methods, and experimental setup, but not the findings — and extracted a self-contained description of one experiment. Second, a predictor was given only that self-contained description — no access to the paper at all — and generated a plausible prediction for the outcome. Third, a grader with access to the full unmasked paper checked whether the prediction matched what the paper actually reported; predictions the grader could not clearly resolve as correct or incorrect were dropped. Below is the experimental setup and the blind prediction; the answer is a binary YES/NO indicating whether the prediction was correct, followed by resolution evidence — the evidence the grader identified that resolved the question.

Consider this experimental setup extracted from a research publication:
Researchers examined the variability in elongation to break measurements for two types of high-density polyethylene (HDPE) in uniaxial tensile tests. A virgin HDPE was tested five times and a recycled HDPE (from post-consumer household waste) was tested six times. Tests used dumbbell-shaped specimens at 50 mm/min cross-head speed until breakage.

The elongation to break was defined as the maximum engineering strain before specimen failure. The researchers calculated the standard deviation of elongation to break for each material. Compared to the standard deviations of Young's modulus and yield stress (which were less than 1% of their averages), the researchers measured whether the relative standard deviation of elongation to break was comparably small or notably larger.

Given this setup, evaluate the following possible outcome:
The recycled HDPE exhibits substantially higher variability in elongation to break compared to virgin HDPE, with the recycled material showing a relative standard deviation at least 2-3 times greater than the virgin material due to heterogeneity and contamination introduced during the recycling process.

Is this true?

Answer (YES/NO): NO